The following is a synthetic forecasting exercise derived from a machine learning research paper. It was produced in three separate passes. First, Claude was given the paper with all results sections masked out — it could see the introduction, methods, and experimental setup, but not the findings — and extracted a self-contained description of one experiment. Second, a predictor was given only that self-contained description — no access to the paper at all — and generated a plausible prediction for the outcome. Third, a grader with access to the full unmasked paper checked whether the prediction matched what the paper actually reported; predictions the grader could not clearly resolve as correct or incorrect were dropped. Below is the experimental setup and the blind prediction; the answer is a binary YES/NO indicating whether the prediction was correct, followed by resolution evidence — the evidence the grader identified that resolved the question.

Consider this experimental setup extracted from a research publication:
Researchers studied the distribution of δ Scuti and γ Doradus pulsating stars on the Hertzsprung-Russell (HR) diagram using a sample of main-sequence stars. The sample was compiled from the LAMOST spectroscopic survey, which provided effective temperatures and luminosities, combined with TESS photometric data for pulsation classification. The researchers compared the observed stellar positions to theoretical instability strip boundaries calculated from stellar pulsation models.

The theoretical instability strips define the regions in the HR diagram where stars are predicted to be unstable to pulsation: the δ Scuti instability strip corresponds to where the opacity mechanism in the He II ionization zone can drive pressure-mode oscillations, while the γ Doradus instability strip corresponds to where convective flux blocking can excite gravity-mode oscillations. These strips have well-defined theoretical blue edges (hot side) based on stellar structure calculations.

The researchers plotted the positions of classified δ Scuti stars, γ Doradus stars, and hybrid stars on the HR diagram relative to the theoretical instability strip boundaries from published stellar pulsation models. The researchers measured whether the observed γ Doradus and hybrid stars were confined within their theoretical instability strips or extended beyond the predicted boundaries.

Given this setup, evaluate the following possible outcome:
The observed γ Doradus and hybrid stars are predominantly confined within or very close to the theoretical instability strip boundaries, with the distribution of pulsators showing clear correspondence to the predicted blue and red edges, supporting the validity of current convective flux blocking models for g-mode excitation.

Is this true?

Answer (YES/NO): NO